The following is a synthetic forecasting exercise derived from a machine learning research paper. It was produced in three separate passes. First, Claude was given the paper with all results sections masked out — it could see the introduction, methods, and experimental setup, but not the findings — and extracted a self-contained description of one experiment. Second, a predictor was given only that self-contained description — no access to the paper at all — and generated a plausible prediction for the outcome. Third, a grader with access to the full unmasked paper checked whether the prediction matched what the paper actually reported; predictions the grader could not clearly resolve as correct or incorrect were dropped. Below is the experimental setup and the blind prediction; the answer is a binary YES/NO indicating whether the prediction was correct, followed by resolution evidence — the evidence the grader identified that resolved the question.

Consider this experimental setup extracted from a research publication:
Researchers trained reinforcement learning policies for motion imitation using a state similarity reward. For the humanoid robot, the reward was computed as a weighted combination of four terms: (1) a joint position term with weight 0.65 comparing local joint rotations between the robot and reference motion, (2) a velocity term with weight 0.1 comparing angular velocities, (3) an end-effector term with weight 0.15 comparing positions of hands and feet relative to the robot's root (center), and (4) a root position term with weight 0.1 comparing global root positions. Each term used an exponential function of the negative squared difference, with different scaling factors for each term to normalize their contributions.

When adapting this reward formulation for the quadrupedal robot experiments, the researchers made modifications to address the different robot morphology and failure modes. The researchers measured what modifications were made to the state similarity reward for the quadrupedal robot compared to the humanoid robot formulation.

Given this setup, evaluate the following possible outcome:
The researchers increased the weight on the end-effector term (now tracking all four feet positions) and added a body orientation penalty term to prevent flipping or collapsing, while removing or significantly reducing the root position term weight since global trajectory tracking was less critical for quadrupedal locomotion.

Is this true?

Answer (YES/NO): NO